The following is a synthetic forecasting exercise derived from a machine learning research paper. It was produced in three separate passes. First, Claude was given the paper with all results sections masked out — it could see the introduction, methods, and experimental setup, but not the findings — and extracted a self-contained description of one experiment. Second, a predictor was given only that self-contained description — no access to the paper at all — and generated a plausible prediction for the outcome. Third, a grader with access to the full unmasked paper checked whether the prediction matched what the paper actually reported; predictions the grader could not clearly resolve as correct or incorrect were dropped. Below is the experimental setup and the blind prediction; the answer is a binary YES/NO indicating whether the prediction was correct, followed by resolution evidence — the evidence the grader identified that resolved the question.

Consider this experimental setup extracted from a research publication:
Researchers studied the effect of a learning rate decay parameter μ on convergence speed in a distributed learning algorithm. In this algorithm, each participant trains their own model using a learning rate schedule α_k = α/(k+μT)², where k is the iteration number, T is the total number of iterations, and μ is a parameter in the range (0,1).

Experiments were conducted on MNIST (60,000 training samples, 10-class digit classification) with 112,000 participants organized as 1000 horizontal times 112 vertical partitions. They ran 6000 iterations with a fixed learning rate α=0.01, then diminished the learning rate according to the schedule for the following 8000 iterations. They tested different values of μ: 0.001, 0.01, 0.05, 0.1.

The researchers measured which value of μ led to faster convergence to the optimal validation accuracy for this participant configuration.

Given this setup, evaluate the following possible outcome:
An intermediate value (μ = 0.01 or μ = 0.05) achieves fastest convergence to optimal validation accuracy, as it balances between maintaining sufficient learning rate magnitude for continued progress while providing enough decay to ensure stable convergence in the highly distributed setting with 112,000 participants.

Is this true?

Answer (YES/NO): NO